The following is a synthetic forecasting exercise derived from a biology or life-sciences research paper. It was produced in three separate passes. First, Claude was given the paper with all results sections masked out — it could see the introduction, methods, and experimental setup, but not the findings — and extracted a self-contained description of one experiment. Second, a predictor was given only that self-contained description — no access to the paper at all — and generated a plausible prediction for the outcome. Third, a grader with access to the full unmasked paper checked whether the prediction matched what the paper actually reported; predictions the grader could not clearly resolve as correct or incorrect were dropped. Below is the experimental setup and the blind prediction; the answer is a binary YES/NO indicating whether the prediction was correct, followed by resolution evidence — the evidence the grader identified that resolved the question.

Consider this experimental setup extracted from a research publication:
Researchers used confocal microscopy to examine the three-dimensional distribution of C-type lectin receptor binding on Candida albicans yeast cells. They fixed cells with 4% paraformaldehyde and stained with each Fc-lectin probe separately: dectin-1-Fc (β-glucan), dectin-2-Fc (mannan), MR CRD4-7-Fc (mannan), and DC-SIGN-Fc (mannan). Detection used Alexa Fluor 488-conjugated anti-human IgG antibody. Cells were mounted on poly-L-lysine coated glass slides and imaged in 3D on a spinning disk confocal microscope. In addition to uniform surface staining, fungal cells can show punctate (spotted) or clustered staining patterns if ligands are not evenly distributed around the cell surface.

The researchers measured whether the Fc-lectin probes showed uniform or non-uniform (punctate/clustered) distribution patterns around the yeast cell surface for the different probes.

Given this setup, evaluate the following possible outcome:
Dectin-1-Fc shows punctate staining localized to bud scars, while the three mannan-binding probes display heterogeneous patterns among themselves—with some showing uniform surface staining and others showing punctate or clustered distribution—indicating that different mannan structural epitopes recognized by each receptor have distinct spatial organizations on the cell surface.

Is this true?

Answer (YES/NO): NO